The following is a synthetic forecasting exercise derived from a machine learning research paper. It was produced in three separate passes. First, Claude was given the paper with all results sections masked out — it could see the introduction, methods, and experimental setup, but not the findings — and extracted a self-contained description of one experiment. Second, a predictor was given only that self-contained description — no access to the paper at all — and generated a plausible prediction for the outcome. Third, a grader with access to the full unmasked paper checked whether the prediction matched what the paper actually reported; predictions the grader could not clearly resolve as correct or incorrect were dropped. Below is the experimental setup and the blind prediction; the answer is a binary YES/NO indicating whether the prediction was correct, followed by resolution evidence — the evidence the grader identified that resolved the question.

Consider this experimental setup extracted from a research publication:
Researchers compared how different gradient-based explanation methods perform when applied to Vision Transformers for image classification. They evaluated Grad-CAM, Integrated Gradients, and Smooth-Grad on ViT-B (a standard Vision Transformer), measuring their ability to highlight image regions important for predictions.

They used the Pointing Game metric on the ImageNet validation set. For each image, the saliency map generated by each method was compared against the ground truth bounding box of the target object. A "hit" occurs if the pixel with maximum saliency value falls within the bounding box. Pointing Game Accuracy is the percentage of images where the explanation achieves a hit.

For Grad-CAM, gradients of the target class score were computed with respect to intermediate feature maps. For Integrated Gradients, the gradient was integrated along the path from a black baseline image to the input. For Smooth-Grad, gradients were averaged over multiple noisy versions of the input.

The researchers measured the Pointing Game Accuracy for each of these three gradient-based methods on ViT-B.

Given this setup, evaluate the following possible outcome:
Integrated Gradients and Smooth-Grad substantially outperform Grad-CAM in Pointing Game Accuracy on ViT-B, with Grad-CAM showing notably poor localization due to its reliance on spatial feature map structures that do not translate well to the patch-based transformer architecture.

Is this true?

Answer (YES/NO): NO